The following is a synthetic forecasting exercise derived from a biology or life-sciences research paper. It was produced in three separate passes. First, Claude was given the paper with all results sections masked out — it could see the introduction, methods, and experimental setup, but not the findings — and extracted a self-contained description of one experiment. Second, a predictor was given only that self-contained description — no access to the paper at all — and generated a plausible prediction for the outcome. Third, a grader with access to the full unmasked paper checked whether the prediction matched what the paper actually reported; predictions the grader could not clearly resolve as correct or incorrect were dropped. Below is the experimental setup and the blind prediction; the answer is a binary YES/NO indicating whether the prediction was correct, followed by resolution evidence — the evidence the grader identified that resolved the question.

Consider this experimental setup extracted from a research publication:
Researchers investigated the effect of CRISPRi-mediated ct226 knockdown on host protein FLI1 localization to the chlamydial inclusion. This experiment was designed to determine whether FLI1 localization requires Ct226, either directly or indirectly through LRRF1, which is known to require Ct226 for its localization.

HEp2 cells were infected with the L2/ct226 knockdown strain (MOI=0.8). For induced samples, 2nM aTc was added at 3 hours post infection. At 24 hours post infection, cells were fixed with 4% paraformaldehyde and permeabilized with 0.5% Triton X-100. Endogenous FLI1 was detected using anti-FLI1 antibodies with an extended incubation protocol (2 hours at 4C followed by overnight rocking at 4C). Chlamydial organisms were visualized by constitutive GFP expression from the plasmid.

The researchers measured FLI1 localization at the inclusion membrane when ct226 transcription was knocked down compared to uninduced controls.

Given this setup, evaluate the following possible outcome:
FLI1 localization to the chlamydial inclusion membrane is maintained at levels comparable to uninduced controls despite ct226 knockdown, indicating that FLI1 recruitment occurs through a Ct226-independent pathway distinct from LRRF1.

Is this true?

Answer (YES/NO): NO